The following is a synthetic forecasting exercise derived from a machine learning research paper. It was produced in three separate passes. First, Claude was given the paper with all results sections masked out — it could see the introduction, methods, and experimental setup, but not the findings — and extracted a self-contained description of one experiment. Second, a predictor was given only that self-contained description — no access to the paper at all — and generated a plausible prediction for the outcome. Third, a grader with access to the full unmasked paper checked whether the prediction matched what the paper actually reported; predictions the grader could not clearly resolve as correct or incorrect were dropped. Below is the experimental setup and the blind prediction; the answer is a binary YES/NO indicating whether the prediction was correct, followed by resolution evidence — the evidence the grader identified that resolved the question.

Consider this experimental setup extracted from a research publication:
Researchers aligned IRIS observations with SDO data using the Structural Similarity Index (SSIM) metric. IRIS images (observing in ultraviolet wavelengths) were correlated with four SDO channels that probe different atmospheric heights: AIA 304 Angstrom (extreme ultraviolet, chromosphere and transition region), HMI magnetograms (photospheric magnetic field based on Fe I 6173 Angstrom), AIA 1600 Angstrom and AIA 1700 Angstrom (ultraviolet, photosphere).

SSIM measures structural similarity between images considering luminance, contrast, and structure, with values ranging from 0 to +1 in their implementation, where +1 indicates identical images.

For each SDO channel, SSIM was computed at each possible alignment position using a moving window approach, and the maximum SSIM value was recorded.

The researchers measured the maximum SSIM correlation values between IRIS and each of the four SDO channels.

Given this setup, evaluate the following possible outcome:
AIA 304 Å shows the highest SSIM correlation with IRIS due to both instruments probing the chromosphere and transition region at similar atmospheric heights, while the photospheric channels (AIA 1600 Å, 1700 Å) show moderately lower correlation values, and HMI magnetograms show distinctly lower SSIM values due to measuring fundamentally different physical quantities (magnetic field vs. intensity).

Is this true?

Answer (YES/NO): NO